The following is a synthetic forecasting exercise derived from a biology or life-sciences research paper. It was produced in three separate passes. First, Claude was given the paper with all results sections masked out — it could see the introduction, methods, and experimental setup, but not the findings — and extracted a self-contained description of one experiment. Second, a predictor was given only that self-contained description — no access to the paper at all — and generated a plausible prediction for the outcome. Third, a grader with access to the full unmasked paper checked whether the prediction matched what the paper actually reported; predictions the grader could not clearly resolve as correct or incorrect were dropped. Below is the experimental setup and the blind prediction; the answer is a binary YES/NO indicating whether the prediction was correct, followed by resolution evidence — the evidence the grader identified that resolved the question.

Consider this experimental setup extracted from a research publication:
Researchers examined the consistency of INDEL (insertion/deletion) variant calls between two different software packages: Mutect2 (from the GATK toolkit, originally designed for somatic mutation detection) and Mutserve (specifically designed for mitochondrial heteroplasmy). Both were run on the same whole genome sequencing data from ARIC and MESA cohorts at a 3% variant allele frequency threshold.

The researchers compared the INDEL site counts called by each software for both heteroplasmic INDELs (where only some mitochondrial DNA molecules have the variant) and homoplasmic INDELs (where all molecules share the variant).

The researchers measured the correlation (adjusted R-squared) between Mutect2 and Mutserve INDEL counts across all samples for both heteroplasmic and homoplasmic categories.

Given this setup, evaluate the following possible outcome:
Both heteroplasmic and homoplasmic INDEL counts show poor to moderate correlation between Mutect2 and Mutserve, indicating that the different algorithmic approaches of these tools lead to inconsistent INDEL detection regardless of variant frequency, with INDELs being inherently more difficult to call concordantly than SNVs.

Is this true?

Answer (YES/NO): YES